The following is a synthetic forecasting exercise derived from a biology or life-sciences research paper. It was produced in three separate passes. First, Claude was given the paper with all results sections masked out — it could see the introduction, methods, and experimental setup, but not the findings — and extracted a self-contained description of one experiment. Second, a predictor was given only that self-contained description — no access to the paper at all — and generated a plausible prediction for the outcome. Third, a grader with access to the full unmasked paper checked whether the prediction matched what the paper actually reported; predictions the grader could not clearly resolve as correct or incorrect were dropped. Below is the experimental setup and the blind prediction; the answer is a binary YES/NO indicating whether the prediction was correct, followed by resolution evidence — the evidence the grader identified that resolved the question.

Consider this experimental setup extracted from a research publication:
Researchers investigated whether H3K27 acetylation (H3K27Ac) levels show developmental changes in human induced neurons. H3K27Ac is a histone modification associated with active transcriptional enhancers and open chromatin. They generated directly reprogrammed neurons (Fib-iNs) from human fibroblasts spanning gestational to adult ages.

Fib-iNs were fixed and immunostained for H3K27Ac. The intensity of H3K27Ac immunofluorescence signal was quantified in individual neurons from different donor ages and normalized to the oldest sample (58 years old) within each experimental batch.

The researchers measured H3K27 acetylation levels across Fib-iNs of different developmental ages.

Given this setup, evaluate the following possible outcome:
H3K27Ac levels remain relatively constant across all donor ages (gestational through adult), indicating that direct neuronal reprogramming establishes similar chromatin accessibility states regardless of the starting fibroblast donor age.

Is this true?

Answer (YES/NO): NO